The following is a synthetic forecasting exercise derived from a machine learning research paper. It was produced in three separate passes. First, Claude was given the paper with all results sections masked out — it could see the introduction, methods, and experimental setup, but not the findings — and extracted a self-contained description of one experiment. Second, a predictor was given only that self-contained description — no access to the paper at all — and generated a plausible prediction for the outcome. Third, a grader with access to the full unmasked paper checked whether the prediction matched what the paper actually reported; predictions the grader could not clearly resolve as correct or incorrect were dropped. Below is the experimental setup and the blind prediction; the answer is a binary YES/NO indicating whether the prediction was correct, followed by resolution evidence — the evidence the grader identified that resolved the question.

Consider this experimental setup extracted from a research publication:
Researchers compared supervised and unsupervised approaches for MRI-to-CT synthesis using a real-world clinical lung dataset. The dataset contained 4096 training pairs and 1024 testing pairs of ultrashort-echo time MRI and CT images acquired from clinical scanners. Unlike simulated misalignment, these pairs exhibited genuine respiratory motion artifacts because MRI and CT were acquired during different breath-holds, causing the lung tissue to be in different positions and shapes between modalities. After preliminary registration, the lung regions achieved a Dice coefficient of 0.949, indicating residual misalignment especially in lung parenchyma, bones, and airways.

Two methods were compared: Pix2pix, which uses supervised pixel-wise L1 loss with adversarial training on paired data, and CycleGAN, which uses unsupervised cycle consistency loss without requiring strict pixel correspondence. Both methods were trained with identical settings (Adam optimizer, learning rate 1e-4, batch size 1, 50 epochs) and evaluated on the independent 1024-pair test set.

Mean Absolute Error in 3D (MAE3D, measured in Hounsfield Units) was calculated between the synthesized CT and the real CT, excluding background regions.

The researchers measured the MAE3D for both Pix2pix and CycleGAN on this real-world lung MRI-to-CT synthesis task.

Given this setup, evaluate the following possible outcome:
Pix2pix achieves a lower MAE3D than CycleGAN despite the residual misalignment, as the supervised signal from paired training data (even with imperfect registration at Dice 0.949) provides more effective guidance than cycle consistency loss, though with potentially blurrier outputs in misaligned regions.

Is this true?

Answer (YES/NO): YES